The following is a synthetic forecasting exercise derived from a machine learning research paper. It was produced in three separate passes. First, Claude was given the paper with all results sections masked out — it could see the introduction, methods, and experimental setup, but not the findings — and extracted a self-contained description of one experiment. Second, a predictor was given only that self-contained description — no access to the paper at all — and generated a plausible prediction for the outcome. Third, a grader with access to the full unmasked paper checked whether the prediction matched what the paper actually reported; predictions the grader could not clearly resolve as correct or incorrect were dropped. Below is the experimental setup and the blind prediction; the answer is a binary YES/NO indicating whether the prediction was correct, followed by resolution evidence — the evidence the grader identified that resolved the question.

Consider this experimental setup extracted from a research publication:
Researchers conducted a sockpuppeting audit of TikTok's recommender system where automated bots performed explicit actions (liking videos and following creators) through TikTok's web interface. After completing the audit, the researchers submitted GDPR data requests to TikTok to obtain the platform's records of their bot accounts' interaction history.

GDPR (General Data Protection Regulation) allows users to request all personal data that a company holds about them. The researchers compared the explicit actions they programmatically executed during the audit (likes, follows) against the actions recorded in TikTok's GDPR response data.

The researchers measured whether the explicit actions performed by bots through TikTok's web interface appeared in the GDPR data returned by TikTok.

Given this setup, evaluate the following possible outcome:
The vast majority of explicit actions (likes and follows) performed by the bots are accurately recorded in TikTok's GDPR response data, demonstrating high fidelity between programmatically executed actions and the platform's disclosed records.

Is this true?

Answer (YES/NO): NO